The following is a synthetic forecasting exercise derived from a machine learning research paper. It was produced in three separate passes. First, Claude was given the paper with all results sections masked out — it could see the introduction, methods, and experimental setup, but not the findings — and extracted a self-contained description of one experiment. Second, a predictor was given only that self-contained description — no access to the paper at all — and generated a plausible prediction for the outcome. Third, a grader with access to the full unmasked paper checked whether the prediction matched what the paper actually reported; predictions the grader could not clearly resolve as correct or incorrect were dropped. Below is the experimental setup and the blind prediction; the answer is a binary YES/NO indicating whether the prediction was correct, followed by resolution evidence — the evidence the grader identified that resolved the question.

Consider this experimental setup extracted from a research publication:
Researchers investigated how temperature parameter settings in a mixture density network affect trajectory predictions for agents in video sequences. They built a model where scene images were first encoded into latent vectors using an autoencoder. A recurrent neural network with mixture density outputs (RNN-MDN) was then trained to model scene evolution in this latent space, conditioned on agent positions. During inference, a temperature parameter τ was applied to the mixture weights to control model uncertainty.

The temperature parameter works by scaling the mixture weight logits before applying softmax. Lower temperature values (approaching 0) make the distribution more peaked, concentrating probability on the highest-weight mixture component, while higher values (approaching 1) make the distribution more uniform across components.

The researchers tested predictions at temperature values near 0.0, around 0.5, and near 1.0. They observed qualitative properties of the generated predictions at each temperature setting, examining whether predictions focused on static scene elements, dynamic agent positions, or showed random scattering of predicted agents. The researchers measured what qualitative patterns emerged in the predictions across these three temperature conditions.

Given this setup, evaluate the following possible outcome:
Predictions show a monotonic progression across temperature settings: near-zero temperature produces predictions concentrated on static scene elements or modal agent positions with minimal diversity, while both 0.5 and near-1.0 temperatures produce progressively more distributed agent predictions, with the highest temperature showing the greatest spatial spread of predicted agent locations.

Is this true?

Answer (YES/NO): NO